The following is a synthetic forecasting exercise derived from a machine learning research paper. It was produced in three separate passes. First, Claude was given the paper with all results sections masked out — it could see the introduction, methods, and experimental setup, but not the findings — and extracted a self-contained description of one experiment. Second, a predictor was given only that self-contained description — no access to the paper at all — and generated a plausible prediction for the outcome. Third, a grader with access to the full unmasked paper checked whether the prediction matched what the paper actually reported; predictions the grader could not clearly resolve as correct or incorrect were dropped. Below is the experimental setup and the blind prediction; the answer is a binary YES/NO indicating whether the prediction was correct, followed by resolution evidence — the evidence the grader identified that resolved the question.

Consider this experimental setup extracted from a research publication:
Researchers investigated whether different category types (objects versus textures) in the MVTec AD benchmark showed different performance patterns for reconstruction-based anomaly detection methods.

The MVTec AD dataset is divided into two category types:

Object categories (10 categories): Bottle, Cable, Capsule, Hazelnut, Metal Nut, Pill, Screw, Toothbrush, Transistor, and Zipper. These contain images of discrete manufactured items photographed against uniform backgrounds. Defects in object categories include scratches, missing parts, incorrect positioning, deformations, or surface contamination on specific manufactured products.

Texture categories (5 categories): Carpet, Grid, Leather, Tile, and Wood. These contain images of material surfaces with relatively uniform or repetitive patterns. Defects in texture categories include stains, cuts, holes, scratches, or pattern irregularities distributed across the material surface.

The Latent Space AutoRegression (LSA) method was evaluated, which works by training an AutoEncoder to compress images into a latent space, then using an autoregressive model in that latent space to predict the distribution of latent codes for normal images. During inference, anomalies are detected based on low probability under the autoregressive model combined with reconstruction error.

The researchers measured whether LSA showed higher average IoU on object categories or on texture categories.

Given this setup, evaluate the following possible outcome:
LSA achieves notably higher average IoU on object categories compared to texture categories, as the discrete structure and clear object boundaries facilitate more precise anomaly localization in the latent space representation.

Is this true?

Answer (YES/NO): NO